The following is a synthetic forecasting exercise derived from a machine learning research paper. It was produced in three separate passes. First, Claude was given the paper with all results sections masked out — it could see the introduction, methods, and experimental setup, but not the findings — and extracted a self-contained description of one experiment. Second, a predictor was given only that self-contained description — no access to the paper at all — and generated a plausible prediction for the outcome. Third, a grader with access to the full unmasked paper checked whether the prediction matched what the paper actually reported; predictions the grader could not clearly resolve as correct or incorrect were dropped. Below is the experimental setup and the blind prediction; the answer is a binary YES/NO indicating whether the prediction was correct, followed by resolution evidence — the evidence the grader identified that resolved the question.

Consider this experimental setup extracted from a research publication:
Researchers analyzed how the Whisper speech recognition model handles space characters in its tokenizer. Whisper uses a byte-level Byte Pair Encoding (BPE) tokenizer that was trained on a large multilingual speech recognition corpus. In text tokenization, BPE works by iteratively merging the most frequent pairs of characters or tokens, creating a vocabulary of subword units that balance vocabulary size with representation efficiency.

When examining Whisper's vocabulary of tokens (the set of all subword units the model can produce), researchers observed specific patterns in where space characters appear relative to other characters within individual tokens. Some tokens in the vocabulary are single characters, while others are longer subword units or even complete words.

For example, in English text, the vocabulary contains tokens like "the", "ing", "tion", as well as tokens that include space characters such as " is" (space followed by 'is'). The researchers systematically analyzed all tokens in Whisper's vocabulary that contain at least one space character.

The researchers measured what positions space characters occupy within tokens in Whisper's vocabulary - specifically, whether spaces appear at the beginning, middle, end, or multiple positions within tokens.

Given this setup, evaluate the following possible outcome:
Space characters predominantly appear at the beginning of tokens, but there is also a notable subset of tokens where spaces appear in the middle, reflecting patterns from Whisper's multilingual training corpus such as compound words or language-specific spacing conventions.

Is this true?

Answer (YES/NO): NO